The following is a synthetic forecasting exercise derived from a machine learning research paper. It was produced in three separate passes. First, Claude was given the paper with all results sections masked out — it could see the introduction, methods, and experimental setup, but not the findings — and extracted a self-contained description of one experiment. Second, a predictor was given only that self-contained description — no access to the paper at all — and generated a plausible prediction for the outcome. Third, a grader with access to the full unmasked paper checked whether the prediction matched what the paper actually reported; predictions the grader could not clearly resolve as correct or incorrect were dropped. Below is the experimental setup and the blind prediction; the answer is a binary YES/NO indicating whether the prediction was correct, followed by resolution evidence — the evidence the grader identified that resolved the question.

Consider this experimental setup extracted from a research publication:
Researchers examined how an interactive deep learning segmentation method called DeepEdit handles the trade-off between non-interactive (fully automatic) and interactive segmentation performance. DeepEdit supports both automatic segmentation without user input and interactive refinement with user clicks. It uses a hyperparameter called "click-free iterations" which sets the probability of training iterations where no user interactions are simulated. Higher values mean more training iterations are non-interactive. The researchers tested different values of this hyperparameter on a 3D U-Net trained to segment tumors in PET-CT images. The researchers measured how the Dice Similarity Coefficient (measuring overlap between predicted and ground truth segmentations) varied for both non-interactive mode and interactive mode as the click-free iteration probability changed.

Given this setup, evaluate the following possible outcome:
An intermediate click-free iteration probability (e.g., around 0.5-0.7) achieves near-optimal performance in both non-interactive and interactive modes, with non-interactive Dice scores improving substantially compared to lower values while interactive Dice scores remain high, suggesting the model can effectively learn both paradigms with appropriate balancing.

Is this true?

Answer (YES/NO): NO